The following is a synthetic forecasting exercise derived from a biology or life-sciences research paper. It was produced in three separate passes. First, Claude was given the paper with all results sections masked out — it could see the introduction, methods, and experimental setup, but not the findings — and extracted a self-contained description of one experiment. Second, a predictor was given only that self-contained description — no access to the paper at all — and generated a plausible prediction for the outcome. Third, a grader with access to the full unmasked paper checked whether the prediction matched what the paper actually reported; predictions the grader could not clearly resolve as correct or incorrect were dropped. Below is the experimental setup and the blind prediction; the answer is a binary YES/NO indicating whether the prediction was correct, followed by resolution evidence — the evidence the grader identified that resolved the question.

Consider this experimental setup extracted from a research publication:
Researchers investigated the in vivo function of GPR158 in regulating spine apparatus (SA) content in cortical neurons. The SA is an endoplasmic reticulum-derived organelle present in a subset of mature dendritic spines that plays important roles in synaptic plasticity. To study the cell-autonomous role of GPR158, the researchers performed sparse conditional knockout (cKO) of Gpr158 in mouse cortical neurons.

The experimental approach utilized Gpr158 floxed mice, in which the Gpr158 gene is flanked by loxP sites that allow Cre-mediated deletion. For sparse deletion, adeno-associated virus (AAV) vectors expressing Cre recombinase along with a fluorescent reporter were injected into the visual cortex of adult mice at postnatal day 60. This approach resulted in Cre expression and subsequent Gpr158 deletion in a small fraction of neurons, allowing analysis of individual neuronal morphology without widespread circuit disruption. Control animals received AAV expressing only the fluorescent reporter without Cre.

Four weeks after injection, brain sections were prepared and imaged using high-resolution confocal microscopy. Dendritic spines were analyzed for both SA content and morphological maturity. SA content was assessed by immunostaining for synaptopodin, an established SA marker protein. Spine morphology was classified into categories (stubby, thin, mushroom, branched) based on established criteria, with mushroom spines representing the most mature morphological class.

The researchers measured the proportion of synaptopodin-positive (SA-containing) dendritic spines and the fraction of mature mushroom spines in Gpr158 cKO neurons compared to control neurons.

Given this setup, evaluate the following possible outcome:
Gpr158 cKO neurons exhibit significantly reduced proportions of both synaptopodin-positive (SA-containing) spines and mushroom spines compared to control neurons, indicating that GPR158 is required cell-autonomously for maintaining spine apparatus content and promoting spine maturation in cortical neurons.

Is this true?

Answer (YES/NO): YES